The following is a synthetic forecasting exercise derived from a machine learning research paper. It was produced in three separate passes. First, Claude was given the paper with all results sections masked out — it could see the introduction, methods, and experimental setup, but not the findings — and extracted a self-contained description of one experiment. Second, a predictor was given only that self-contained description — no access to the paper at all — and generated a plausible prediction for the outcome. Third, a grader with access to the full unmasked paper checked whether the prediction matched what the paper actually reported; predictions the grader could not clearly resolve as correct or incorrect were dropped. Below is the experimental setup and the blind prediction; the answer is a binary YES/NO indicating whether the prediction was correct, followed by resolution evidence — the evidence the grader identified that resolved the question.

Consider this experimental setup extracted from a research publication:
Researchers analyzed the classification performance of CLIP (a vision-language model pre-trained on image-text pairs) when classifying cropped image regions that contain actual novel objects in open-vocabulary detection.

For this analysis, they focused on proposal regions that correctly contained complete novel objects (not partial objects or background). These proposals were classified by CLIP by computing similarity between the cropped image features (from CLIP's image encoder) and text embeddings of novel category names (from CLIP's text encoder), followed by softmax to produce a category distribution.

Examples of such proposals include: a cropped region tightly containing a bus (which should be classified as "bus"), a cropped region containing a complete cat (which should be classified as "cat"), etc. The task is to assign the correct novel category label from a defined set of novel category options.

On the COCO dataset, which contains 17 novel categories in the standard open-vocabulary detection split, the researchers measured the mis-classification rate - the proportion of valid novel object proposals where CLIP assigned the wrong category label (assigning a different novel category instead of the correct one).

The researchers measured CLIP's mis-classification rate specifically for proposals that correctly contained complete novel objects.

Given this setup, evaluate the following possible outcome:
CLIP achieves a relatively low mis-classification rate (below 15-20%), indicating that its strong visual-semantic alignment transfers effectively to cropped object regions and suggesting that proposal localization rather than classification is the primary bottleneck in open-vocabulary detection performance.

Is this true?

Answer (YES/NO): YES